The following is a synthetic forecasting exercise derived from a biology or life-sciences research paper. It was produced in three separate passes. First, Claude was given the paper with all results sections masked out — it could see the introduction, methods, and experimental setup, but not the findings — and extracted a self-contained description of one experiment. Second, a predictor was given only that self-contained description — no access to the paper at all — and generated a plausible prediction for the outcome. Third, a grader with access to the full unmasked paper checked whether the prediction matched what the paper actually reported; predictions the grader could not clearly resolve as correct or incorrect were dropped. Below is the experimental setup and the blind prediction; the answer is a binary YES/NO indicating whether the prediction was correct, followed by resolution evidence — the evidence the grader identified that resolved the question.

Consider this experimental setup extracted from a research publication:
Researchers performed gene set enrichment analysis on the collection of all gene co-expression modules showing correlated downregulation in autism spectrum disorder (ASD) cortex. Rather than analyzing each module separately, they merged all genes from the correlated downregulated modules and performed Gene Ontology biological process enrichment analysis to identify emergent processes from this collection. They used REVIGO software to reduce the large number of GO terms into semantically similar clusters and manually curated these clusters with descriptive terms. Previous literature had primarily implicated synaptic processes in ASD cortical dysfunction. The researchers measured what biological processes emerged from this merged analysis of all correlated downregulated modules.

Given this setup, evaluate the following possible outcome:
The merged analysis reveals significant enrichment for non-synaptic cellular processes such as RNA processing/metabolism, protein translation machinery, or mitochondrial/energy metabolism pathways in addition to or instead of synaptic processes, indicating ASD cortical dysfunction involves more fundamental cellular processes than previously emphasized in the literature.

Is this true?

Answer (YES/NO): NO